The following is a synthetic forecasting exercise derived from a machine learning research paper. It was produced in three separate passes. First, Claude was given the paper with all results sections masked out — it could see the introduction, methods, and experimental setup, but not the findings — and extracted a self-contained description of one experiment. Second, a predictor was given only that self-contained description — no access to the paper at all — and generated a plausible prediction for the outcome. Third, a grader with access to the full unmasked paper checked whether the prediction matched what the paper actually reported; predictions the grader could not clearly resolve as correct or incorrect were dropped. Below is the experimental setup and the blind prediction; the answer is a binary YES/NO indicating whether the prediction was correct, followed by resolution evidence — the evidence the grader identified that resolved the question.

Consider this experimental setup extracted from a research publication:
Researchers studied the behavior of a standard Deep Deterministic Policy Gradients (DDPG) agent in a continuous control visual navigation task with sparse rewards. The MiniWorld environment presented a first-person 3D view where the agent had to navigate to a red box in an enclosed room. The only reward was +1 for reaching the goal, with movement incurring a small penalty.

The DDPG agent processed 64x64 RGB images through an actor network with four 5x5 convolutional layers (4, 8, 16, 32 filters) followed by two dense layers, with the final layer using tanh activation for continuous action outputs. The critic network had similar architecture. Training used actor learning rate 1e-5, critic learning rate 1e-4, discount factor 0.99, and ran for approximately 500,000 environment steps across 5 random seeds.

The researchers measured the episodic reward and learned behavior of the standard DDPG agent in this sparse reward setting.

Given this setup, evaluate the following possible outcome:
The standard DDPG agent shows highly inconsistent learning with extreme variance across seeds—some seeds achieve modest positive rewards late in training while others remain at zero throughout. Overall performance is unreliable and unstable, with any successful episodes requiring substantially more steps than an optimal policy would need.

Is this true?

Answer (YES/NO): NO